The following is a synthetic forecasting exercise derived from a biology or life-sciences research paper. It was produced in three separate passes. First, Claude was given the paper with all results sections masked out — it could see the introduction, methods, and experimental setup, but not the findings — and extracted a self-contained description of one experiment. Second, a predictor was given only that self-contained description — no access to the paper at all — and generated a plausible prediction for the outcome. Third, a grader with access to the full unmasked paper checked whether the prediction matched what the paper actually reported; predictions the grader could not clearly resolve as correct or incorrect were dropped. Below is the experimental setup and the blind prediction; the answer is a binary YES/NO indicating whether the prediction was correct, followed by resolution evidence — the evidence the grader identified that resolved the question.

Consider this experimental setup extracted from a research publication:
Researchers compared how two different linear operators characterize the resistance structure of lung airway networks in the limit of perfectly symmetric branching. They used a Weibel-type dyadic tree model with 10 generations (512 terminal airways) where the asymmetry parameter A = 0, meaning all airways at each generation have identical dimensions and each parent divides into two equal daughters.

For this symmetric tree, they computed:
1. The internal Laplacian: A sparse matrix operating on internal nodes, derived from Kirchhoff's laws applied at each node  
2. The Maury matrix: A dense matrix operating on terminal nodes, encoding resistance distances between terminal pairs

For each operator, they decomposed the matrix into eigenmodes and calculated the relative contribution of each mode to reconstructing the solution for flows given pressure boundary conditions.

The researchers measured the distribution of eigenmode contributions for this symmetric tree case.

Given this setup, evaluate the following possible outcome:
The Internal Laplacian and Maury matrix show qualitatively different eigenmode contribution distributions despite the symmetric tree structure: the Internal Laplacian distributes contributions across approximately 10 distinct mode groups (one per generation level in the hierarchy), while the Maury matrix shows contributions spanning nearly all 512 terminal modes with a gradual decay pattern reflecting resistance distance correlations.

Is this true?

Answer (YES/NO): NO